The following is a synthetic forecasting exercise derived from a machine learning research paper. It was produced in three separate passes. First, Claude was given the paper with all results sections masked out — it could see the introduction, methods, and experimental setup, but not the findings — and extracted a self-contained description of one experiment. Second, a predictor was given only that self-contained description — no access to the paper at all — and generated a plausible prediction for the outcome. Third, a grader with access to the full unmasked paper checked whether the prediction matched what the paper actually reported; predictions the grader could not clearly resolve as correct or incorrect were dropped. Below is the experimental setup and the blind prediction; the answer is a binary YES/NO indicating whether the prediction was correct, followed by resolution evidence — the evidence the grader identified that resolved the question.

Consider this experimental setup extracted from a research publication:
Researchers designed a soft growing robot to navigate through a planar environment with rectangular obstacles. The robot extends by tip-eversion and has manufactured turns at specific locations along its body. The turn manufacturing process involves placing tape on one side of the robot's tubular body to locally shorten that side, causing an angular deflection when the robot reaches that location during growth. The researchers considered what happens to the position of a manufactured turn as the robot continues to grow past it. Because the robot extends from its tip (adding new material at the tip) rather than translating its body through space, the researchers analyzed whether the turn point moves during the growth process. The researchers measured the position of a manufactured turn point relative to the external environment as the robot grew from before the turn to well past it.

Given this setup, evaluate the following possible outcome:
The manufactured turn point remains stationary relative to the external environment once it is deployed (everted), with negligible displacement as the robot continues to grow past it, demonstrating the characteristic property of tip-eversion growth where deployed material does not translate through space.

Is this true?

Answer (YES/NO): YES